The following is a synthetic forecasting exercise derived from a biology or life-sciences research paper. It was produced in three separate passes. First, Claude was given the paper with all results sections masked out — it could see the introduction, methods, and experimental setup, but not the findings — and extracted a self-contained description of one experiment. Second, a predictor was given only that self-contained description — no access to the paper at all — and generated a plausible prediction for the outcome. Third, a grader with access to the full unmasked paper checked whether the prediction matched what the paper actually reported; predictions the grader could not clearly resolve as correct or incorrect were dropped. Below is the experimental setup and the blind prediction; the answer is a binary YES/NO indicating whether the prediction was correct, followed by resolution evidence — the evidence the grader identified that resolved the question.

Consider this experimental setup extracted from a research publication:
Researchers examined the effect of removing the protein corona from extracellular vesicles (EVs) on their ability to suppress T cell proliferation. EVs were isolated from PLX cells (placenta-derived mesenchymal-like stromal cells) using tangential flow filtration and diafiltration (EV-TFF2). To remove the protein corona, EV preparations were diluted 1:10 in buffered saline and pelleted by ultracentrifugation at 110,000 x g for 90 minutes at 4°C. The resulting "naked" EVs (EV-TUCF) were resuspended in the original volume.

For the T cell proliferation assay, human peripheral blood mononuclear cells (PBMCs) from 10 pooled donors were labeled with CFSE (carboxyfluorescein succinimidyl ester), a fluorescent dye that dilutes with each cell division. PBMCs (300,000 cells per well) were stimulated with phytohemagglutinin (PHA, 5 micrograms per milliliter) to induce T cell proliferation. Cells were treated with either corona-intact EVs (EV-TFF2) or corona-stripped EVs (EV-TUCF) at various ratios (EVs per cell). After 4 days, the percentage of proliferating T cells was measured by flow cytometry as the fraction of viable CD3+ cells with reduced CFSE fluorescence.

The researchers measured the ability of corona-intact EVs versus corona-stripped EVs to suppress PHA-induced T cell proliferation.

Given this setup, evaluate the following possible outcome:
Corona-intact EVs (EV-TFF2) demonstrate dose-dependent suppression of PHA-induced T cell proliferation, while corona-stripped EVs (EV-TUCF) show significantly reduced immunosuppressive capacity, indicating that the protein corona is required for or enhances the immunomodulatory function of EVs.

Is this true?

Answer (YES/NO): YES